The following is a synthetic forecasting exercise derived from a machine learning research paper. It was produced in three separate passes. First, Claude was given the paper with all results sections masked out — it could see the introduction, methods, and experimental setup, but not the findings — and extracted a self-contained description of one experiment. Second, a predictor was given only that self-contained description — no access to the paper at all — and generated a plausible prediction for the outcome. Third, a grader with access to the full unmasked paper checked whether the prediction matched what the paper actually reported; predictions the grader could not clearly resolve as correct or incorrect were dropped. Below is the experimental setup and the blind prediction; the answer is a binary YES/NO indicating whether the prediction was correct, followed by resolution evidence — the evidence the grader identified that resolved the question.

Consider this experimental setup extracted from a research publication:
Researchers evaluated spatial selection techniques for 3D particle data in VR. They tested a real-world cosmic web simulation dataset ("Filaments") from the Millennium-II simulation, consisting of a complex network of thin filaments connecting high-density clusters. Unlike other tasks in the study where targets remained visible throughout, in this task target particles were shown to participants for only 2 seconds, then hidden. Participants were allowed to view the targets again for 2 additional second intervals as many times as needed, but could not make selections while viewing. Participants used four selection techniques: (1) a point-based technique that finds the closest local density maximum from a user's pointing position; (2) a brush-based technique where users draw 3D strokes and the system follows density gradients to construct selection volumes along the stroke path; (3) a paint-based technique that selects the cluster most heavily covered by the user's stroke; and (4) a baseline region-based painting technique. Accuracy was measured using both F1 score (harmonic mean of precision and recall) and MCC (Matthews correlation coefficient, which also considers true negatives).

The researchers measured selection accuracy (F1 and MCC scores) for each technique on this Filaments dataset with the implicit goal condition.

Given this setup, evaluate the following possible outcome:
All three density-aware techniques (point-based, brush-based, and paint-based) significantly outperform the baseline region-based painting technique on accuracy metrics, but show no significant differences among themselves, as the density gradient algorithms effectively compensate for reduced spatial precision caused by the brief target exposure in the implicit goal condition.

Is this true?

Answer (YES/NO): NO